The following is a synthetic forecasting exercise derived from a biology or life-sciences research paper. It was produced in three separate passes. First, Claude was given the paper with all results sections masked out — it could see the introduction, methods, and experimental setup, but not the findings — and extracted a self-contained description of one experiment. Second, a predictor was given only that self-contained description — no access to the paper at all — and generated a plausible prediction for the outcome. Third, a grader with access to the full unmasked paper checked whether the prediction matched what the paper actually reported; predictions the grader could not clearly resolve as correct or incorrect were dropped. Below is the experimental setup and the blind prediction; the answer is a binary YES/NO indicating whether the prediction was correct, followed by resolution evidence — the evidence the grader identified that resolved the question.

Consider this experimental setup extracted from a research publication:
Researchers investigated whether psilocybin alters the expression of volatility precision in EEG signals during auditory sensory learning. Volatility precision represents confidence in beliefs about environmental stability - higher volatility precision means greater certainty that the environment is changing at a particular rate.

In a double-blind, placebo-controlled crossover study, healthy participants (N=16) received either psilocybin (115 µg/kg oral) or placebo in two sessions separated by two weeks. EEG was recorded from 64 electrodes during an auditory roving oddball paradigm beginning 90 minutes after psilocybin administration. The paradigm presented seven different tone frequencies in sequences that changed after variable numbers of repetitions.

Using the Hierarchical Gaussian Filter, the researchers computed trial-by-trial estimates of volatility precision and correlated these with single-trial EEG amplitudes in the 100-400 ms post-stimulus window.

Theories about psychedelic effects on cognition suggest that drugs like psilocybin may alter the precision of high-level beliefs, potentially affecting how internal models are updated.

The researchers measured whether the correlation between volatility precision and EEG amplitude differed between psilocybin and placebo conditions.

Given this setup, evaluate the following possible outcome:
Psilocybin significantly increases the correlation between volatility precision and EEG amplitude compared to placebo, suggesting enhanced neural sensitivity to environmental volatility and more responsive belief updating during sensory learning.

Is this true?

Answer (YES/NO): NO